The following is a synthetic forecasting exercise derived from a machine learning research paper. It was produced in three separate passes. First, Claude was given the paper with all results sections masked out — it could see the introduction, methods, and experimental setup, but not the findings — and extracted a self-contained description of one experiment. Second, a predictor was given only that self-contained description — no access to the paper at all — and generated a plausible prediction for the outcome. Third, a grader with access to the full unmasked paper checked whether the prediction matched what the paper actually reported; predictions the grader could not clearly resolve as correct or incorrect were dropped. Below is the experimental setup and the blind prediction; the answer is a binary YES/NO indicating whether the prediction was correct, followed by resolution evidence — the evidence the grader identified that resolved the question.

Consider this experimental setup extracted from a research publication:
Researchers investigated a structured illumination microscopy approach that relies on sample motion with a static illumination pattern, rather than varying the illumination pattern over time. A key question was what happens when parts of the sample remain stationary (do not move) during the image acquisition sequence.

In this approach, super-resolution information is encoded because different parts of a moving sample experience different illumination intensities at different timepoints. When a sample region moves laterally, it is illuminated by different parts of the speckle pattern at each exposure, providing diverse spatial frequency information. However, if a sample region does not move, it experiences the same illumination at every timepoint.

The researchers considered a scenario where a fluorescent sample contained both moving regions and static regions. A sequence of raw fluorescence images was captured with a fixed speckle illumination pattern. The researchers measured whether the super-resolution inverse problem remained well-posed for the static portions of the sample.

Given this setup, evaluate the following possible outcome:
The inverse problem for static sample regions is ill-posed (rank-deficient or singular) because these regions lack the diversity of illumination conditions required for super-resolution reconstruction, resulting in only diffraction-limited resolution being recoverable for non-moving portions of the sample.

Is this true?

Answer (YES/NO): YES